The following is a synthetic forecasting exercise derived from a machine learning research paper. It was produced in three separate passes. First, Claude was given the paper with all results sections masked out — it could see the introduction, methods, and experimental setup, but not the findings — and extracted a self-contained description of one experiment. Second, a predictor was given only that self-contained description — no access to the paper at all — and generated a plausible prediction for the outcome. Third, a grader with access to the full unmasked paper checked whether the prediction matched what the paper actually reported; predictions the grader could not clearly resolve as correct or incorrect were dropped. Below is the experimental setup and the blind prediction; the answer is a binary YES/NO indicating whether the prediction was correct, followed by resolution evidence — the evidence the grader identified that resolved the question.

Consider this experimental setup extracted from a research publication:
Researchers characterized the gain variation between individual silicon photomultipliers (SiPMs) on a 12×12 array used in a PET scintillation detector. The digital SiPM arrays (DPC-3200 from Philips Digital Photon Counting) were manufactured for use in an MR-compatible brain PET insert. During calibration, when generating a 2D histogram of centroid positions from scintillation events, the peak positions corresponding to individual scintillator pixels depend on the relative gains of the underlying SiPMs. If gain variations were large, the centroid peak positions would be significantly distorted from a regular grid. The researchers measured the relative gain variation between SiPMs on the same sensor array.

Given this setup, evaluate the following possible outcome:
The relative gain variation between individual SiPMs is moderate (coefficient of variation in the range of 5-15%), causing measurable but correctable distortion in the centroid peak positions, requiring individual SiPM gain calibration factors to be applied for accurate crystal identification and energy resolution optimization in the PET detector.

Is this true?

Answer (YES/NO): NO